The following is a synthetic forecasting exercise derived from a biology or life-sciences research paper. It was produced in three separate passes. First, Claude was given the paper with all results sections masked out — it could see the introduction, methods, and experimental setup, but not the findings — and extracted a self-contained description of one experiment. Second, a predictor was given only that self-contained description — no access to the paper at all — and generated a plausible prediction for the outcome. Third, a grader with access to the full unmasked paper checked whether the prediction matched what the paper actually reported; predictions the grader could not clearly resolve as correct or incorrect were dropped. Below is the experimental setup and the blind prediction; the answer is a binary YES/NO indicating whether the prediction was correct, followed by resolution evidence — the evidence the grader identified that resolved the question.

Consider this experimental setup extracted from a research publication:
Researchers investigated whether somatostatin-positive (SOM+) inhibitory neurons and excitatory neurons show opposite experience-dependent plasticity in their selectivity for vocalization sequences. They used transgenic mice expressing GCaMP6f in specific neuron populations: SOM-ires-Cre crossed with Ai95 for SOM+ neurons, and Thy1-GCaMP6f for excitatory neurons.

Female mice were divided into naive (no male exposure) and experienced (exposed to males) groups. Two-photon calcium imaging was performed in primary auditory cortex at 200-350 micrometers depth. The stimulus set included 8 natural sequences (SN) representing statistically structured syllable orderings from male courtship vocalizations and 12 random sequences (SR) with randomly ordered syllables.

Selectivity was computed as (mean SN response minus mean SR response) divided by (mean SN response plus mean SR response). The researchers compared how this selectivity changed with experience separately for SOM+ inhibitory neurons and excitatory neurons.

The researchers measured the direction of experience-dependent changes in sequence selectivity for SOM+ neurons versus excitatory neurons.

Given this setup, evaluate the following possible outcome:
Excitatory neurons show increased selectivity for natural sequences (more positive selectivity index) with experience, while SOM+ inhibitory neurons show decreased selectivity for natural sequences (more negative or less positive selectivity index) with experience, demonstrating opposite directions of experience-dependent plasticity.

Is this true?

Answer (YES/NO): YES